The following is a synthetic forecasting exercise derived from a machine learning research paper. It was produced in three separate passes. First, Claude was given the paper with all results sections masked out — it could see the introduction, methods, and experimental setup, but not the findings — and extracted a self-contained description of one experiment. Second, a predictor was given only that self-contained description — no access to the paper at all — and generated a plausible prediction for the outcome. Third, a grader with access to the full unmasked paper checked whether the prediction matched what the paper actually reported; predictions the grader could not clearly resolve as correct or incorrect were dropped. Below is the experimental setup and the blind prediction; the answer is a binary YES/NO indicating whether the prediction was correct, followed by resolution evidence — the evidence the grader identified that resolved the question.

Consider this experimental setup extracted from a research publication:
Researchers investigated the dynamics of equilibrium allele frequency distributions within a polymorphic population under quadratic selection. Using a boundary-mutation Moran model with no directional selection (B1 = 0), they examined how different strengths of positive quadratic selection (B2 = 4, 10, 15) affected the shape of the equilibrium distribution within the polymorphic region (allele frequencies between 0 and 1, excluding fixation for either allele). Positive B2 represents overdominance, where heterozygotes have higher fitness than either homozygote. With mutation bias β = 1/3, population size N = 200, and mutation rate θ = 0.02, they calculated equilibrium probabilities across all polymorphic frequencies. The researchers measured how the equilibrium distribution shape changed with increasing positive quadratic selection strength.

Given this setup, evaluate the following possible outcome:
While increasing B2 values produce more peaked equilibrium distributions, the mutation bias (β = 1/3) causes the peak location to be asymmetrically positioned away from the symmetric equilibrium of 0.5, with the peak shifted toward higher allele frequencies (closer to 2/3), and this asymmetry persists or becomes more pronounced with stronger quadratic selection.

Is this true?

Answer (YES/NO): NO